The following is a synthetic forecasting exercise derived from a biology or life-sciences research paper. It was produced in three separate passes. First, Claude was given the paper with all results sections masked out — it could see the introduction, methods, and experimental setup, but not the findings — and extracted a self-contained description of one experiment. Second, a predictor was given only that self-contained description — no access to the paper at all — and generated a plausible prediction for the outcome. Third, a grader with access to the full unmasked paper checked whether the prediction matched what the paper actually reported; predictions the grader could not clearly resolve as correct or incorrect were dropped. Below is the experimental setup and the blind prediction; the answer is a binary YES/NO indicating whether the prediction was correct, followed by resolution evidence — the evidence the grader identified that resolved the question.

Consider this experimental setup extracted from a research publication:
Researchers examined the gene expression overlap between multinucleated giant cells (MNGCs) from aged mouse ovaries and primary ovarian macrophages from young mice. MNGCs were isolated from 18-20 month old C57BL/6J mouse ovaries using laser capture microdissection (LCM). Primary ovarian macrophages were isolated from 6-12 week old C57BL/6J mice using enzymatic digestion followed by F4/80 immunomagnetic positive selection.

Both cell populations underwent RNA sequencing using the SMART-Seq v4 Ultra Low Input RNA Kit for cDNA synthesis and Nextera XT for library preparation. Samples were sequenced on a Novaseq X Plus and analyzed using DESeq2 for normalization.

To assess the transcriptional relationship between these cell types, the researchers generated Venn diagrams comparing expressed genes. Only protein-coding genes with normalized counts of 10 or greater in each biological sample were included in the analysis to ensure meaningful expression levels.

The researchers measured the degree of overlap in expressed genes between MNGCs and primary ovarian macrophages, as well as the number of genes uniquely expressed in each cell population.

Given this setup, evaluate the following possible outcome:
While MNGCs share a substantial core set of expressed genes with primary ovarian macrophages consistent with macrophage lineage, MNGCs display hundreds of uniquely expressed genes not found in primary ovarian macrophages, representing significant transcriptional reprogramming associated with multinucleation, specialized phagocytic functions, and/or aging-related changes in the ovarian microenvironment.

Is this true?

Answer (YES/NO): NO